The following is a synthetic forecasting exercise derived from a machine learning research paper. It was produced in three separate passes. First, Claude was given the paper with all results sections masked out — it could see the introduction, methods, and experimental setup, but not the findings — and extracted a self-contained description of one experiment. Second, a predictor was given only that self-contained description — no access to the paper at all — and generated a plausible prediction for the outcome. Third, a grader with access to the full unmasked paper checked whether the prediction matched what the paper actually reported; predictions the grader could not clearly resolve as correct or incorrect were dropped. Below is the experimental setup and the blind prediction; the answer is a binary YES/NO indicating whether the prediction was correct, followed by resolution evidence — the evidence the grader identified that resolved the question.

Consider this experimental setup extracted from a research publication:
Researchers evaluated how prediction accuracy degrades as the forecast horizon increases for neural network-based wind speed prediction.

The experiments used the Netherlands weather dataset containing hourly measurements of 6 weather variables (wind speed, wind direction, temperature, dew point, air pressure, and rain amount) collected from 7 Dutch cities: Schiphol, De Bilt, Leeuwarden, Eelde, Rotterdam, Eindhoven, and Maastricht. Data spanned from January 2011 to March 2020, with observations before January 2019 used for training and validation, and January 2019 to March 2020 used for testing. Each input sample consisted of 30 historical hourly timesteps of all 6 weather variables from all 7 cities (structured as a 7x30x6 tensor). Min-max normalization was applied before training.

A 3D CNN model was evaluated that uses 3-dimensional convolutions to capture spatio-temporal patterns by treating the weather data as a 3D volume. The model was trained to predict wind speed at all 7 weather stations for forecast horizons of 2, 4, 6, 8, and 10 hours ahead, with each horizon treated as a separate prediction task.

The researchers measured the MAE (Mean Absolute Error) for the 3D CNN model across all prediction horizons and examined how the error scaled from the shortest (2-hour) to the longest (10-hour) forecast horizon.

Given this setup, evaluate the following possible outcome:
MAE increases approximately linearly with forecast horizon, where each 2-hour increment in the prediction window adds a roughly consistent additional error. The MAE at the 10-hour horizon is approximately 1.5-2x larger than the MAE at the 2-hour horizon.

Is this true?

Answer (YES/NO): NO